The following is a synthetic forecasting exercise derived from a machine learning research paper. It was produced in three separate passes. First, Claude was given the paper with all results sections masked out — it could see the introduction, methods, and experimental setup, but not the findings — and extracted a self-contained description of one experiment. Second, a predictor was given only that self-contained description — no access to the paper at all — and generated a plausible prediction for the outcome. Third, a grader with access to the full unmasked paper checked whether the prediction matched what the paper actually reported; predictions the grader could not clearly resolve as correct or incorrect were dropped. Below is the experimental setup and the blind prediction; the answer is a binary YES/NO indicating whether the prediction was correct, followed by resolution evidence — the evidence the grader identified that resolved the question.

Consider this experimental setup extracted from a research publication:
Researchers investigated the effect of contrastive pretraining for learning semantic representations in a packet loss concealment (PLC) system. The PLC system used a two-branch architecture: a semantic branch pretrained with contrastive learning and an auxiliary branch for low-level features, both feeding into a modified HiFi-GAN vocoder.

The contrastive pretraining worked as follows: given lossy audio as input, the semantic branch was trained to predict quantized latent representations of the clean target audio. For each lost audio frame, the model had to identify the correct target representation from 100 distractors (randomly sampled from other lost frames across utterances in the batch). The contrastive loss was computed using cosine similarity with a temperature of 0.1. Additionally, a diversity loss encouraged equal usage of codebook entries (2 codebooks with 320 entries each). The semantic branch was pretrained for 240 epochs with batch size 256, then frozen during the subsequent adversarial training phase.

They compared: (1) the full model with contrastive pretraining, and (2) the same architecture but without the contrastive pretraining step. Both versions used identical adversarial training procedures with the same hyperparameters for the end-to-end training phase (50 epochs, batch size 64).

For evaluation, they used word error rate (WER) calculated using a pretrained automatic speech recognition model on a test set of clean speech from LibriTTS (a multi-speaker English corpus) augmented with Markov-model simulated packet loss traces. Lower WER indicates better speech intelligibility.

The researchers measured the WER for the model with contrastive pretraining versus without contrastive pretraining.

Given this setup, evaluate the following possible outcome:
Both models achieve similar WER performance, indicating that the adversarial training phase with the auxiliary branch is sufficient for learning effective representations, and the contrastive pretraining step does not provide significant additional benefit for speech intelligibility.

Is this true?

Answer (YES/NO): NO